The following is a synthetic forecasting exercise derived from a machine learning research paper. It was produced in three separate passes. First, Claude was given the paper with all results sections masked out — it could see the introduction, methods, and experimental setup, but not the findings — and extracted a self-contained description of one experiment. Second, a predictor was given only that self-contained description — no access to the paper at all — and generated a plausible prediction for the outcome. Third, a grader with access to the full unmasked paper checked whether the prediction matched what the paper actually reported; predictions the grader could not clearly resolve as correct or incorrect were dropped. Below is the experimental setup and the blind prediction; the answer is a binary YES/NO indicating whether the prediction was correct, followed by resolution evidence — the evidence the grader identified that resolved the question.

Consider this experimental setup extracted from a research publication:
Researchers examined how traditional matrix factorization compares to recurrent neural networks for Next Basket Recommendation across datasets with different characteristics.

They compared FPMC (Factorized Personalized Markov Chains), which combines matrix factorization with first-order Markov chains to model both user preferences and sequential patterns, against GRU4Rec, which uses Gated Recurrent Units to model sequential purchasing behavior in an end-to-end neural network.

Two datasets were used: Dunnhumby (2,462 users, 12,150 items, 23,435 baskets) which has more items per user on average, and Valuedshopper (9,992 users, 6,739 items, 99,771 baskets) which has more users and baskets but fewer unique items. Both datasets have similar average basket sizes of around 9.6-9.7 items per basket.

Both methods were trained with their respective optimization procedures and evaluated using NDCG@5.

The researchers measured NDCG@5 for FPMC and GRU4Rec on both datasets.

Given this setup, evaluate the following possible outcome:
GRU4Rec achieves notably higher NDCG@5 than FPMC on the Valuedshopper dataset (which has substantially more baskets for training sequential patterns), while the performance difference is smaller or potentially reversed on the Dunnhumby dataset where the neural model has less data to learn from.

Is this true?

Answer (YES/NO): YES